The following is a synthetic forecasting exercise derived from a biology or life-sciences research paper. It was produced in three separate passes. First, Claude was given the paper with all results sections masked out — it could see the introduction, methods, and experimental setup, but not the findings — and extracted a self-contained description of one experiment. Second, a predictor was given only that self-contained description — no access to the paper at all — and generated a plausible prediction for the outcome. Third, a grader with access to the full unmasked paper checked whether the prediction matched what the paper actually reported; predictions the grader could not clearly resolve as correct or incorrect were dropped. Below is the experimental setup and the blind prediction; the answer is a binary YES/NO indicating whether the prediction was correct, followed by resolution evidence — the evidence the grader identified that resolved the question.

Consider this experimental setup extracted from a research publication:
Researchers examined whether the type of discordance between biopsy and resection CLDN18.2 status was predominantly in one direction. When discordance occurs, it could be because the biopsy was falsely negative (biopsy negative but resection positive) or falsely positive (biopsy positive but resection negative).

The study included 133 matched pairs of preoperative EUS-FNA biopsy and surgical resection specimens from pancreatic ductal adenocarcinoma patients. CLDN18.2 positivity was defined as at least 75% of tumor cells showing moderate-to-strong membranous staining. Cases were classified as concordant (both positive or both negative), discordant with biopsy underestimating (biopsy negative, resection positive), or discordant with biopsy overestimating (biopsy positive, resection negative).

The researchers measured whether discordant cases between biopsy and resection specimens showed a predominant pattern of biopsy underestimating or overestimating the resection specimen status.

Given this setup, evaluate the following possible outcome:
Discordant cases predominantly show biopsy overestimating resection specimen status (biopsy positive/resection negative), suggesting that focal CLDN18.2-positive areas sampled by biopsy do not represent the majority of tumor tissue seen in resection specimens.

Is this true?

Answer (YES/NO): NO